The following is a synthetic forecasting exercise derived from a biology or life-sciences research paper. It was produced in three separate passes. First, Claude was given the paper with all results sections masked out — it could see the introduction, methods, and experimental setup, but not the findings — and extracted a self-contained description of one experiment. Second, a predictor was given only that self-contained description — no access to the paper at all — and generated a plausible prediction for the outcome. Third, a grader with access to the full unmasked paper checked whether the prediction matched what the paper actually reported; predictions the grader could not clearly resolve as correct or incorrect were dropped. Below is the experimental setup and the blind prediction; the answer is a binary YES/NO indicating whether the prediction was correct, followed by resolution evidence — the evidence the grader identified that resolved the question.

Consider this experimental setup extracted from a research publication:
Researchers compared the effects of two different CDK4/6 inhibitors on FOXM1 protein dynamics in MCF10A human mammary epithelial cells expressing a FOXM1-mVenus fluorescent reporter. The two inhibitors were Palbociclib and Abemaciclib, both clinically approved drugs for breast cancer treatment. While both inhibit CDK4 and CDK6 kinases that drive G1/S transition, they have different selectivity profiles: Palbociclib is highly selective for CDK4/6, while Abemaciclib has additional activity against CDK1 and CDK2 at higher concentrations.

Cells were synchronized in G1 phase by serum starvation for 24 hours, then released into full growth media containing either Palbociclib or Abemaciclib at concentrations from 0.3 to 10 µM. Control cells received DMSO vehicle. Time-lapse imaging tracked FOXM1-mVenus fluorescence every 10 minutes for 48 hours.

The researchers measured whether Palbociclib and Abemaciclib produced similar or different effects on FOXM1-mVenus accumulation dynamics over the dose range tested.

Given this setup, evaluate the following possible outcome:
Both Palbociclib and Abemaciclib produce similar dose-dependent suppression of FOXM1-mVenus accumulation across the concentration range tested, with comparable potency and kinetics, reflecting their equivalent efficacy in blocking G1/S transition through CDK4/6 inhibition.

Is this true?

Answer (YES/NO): NO